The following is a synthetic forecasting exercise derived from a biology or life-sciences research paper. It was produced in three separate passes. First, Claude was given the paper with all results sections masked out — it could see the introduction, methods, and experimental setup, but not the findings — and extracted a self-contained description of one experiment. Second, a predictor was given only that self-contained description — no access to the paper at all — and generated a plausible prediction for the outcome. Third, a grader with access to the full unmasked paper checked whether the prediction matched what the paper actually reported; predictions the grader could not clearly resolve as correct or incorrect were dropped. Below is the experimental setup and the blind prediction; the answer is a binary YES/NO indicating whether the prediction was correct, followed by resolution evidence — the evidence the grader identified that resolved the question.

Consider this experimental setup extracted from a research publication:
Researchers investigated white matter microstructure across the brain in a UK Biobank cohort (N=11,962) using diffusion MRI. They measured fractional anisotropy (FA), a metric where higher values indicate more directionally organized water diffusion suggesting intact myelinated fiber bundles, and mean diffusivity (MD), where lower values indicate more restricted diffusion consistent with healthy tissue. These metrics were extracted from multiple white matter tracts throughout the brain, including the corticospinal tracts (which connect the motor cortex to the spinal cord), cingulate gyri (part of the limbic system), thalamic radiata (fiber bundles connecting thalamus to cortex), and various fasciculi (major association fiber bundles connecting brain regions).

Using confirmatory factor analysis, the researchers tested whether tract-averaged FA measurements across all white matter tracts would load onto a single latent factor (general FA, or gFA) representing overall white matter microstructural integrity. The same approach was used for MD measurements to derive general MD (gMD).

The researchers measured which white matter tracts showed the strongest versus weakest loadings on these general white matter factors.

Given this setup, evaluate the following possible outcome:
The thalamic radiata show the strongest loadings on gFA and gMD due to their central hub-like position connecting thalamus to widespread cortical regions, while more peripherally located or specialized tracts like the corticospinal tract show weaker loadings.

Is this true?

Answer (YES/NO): YES